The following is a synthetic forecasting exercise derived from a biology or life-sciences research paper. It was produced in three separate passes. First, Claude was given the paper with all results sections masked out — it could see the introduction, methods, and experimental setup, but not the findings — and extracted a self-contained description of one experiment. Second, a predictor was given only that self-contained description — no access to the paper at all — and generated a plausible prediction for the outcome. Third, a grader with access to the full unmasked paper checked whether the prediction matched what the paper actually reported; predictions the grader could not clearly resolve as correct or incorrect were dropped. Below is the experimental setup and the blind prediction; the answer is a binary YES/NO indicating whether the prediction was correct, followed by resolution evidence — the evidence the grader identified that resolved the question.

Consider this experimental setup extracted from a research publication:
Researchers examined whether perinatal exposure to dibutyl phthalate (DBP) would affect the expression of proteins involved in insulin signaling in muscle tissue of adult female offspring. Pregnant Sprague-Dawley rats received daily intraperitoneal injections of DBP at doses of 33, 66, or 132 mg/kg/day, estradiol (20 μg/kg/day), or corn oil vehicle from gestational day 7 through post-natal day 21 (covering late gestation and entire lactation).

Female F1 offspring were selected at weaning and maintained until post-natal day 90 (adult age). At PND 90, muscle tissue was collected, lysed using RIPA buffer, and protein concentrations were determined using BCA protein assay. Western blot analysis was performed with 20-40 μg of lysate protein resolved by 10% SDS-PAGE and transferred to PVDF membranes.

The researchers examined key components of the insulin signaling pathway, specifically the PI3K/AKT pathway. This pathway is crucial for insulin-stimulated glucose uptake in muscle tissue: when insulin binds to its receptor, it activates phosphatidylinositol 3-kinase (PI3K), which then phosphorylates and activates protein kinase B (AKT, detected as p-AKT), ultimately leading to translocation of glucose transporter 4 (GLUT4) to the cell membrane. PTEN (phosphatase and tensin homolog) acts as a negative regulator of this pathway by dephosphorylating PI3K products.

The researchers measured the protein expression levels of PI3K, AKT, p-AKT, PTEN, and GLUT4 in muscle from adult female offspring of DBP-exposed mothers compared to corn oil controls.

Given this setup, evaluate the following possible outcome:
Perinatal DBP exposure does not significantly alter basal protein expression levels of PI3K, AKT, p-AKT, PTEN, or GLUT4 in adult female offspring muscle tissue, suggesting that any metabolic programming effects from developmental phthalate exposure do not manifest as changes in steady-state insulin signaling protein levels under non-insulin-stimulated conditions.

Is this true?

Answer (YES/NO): YES